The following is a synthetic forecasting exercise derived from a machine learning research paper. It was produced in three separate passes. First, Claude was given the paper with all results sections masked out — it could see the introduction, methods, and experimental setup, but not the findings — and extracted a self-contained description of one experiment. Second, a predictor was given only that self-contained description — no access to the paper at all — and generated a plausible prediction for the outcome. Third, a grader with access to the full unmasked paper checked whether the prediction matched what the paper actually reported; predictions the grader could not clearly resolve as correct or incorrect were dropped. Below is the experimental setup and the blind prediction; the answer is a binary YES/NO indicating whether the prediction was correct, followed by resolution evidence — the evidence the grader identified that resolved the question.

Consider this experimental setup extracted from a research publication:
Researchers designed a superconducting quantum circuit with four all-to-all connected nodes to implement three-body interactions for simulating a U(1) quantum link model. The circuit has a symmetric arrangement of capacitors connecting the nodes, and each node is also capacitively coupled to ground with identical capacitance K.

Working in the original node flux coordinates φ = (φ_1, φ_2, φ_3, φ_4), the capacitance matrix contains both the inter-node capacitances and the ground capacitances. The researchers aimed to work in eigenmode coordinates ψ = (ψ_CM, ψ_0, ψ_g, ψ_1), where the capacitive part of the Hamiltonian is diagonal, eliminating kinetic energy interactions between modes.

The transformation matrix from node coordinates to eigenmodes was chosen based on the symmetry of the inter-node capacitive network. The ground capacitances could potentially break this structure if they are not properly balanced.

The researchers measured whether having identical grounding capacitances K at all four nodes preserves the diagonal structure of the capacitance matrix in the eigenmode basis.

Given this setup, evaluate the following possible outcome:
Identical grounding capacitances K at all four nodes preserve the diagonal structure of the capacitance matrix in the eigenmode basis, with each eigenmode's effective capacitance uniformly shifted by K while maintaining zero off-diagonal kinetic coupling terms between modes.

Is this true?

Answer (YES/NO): NO